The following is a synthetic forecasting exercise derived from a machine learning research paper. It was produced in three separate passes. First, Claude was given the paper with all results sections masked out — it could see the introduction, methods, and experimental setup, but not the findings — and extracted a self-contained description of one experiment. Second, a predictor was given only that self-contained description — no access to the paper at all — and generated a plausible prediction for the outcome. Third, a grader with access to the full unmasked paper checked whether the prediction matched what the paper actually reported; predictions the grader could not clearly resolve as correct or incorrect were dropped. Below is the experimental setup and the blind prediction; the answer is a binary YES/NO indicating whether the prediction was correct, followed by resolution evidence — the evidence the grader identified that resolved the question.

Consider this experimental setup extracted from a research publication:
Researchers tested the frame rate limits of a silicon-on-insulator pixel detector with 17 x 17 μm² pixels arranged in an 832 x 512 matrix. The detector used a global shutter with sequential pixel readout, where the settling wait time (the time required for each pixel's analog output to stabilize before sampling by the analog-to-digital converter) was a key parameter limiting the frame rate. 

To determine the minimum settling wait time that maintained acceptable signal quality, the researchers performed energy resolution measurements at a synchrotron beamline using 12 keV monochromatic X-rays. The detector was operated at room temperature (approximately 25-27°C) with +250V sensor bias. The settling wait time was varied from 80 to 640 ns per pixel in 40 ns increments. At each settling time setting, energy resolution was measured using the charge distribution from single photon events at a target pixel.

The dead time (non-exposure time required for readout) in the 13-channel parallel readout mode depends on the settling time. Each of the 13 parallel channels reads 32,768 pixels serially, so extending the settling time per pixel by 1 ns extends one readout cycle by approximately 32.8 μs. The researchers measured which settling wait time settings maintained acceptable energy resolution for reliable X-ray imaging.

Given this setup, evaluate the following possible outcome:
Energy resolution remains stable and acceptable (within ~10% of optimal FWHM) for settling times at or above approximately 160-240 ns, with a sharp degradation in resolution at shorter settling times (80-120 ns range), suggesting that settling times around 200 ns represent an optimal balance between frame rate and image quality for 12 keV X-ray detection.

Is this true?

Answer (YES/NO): YES